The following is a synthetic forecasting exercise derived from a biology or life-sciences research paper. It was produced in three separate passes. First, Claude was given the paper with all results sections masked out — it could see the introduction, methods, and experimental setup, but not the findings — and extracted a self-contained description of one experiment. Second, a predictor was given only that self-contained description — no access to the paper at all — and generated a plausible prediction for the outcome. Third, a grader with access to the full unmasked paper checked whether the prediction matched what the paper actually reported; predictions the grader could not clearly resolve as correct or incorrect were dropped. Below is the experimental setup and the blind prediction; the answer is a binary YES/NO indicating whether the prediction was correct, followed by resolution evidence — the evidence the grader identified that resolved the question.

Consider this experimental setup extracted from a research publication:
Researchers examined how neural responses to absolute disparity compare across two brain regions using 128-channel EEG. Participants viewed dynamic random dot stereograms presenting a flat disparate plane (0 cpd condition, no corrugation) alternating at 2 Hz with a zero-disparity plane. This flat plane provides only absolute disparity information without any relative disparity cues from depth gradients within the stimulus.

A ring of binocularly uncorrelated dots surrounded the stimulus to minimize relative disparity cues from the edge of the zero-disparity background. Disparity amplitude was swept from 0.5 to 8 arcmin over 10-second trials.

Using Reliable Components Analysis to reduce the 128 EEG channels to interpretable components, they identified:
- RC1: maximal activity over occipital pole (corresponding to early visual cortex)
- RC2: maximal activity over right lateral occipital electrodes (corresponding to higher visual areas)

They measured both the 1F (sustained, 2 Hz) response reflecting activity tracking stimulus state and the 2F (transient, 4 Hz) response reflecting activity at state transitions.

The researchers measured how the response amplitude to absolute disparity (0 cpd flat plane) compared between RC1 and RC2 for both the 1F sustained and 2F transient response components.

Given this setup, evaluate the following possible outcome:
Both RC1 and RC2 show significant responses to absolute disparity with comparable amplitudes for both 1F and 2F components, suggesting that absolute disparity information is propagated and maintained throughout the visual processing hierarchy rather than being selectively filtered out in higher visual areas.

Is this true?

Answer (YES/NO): NO